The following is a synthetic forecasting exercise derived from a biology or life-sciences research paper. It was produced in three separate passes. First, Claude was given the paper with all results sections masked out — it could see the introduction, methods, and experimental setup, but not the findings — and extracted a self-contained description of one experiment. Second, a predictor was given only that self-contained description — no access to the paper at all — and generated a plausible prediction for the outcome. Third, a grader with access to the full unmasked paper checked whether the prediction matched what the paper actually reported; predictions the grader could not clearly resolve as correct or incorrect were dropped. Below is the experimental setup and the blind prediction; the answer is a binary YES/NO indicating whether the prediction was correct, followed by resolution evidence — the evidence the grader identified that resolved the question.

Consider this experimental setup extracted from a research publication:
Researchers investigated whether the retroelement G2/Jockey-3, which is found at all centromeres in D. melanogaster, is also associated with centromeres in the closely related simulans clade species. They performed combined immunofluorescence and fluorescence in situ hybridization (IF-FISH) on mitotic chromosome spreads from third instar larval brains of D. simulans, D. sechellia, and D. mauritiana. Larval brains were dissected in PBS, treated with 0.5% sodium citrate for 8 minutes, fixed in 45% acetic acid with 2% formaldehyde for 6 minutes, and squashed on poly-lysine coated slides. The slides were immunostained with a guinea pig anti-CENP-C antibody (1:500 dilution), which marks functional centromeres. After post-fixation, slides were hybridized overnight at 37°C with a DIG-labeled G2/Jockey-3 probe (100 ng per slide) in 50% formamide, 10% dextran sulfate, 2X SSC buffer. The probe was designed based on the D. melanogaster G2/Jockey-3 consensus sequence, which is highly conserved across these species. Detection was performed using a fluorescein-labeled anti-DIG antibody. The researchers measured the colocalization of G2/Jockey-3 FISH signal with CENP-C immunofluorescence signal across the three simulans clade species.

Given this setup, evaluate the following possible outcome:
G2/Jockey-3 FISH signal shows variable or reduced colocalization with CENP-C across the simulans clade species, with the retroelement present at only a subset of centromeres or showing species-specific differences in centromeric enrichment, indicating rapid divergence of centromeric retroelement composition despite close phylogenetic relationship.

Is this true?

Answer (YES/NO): YES